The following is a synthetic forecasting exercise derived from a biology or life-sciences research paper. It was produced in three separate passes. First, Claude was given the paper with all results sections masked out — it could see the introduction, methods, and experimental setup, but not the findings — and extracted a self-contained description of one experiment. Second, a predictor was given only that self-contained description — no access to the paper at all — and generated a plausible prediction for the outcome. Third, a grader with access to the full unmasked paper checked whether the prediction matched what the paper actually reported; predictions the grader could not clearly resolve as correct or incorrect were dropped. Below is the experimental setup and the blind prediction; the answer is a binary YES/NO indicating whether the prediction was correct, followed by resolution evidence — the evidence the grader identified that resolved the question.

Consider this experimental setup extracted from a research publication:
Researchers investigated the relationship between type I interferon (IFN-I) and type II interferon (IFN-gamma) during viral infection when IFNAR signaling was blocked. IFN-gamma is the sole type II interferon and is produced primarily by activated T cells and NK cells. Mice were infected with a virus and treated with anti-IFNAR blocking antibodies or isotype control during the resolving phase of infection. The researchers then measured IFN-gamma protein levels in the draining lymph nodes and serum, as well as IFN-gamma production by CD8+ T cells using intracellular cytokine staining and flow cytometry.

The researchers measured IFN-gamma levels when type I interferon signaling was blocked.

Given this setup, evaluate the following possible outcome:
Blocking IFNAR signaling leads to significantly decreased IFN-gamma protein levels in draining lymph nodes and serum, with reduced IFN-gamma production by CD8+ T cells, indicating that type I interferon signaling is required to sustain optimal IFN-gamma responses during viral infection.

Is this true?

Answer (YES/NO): NO